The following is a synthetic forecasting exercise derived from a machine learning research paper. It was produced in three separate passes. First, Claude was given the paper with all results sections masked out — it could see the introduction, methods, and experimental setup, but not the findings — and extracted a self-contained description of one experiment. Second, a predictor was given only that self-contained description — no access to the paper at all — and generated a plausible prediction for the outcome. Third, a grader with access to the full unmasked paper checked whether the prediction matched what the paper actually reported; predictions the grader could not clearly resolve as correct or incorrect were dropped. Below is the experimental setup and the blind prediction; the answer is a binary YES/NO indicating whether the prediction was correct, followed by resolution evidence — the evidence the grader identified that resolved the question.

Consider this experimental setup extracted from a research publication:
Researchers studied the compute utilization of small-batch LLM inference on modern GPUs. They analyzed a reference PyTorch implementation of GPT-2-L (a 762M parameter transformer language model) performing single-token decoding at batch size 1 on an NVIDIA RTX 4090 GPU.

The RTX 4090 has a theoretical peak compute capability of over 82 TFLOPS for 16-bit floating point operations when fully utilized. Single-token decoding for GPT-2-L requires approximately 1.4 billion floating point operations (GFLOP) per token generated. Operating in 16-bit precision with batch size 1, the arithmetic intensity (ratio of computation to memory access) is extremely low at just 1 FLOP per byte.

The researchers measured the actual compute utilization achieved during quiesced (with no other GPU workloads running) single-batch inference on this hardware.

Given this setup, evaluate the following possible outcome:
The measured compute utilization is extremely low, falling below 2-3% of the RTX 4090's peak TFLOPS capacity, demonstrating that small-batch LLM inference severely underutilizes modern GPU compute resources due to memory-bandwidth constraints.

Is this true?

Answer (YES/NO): YES